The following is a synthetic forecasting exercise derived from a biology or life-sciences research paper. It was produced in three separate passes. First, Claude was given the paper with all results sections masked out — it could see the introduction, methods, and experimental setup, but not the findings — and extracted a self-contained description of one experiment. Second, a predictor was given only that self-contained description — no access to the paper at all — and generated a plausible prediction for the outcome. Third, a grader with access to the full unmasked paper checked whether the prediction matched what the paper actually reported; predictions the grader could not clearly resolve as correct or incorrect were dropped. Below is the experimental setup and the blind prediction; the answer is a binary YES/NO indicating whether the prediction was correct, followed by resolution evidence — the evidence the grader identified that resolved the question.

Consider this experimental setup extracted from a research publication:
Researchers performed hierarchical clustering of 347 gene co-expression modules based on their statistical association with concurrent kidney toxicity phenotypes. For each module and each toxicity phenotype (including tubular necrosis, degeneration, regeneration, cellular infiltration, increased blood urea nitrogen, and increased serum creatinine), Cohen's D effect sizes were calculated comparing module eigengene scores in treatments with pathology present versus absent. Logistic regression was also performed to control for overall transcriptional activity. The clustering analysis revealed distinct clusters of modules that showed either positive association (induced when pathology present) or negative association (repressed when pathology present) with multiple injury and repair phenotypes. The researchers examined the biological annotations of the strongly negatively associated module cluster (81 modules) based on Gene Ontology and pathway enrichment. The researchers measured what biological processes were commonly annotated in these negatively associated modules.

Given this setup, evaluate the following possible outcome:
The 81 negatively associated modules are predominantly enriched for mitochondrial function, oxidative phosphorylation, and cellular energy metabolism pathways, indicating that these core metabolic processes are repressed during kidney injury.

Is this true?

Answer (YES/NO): YES